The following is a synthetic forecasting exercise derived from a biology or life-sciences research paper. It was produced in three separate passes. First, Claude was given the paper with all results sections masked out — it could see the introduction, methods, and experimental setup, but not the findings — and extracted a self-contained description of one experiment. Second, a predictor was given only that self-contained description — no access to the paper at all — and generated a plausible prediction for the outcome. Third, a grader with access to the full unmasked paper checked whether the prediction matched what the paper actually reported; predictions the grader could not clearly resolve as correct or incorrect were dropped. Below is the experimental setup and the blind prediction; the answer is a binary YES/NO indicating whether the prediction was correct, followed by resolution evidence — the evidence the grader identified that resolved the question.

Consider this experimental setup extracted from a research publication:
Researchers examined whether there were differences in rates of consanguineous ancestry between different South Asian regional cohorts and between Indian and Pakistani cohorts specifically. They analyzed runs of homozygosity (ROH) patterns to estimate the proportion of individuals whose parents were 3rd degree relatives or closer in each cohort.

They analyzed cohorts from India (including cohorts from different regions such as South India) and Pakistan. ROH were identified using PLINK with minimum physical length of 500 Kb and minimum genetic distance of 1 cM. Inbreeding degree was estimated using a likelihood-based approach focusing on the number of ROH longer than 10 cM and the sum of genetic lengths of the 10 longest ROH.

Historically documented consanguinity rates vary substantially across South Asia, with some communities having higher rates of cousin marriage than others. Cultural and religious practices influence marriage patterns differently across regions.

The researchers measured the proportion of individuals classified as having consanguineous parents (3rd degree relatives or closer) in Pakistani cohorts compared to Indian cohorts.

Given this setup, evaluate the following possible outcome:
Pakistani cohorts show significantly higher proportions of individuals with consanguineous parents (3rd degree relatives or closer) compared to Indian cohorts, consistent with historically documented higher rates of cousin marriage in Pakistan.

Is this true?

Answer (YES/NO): NO